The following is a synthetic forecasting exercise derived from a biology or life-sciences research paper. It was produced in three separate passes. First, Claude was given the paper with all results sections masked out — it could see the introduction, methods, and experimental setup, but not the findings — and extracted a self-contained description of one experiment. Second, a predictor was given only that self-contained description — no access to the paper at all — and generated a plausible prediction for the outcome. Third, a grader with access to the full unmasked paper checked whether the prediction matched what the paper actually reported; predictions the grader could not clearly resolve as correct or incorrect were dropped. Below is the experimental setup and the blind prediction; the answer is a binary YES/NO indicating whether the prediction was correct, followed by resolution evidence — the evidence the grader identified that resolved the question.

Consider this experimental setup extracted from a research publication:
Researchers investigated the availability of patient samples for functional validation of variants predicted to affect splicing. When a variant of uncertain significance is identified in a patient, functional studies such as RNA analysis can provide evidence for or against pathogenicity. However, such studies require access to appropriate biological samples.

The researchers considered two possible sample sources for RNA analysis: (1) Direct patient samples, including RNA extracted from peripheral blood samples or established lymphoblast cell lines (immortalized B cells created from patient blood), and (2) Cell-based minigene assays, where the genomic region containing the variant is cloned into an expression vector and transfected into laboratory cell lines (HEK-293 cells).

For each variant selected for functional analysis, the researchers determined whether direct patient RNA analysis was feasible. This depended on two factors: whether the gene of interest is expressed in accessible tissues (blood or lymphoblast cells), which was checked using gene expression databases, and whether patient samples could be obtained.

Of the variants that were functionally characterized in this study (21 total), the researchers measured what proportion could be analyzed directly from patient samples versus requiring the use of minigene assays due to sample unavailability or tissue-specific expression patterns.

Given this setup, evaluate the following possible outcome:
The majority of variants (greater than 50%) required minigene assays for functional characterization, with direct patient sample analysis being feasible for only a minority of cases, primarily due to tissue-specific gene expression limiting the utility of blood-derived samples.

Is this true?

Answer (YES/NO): NO